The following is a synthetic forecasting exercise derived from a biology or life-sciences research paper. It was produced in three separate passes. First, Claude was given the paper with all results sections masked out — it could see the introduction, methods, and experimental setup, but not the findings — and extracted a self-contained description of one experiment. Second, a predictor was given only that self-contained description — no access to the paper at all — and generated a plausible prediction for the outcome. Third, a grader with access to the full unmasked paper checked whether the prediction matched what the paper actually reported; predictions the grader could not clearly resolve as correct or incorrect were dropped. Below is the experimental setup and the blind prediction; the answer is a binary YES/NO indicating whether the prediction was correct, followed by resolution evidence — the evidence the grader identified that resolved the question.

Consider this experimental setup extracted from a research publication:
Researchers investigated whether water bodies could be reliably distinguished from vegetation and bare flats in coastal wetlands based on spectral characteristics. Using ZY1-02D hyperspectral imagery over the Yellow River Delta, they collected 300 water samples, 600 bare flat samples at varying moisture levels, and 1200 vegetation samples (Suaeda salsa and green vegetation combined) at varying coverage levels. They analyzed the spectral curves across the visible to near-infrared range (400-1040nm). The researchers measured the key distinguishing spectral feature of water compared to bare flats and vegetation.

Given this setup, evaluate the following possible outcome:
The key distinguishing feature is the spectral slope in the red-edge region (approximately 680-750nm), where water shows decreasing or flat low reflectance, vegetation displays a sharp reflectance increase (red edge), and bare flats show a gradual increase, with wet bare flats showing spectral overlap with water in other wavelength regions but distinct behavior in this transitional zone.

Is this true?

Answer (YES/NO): NO